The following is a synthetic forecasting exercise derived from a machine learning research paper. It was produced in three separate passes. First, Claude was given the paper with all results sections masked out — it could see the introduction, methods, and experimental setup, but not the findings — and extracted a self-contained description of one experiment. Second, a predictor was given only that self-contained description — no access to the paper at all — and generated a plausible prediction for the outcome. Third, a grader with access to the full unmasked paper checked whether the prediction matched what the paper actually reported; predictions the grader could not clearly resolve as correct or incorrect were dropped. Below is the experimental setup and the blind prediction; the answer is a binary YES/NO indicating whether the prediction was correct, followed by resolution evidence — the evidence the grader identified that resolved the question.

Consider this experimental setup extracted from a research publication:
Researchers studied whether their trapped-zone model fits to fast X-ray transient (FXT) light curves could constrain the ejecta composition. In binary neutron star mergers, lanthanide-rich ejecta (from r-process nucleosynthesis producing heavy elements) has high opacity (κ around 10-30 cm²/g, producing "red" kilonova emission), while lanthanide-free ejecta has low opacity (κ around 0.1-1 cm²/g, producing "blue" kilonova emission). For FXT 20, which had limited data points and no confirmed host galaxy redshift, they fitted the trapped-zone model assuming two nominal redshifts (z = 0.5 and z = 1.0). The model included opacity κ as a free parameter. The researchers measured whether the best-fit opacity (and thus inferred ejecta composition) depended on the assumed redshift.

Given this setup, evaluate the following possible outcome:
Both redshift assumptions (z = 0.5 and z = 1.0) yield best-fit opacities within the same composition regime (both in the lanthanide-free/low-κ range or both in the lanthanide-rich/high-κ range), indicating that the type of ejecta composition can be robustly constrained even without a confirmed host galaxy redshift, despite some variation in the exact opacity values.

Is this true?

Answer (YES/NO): NO